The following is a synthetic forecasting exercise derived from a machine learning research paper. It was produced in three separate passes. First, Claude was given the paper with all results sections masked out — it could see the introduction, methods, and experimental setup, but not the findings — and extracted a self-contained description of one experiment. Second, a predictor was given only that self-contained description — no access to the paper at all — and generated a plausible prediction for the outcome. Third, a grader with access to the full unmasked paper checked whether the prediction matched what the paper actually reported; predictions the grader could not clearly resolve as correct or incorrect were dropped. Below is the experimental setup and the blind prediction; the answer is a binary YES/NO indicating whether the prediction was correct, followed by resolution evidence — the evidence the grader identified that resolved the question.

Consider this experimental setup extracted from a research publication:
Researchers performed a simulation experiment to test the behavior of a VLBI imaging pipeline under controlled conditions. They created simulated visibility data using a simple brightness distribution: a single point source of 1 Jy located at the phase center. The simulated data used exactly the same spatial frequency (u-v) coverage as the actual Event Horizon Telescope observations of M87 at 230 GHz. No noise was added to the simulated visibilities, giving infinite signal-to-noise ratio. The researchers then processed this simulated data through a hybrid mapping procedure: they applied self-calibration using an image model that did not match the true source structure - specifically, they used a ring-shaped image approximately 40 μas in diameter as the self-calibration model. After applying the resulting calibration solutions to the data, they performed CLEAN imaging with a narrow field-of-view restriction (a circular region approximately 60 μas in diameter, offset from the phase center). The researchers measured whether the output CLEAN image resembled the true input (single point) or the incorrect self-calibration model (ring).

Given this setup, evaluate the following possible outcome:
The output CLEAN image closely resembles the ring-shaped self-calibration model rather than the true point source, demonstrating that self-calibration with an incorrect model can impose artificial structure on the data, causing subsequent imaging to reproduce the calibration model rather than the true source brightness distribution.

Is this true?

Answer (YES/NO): YES